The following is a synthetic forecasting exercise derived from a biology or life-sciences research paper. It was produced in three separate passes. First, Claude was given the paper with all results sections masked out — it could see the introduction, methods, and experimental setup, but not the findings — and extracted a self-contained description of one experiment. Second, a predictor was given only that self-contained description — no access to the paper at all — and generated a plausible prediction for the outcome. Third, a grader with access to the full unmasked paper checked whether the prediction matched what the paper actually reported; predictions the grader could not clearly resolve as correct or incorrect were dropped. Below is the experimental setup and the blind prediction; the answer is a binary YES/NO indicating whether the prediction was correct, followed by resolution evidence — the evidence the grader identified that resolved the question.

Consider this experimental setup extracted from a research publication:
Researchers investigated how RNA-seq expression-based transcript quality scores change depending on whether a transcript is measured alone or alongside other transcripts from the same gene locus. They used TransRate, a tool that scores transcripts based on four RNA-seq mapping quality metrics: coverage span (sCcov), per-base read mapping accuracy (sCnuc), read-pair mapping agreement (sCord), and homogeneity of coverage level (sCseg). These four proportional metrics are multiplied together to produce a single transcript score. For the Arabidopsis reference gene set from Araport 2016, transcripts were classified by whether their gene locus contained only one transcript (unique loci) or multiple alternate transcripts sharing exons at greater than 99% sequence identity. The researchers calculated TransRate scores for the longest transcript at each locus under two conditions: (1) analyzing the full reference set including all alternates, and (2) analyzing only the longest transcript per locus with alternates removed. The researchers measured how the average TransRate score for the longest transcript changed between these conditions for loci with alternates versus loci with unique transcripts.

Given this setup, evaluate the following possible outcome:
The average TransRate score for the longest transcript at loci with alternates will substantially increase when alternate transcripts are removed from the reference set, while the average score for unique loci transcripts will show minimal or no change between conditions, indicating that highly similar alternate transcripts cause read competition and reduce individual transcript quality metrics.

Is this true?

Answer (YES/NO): YES